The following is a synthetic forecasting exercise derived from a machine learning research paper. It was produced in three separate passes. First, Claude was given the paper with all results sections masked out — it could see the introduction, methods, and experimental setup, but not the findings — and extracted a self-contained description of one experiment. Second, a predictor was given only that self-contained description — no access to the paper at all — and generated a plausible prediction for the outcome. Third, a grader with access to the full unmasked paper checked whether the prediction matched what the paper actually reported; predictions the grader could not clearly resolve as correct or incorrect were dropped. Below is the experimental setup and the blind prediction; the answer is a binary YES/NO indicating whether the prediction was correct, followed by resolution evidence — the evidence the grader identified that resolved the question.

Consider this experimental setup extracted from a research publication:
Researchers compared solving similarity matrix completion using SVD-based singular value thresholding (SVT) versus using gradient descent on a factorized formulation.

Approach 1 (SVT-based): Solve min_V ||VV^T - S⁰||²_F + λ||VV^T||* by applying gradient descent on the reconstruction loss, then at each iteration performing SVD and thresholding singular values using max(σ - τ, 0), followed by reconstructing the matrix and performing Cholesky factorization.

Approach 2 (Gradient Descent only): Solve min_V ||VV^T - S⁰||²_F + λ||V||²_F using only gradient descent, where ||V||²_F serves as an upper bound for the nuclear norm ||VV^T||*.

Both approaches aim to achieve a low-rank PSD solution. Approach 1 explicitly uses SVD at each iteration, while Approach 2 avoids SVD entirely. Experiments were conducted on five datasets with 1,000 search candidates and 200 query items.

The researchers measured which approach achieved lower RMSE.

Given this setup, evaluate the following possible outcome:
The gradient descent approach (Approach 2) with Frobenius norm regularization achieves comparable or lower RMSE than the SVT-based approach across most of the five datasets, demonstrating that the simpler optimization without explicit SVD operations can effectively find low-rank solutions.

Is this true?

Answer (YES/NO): YES